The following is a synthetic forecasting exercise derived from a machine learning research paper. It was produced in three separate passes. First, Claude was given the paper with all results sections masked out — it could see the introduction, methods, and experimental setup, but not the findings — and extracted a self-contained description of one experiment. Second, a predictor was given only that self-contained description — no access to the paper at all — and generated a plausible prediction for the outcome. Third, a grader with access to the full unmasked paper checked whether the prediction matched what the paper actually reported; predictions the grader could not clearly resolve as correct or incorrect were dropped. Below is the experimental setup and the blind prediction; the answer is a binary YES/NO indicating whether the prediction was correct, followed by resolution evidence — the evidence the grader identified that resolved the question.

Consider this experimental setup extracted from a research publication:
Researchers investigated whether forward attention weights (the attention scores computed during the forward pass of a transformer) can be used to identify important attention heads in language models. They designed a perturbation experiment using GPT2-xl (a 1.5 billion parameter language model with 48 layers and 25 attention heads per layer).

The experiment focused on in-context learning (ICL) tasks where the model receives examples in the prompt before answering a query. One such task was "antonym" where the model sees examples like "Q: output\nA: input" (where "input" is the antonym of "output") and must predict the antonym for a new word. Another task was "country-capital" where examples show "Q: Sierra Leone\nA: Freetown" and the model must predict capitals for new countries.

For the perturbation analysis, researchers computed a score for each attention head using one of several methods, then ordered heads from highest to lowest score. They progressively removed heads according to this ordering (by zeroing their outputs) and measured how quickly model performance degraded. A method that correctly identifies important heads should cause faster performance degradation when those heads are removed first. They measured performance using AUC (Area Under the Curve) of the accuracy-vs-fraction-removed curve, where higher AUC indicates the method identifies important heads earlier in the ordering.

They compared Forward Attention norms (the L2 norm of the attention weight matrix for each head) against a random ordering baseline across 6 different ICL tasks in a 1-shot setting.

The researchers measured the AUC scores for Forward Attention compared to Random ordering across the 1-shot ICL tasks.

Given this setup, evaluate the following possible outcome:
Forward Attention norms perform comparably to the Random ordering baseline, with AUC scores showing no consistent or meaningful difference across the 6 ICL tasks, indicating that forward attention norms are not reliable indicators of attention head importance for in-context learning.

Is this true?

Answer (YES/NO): YES